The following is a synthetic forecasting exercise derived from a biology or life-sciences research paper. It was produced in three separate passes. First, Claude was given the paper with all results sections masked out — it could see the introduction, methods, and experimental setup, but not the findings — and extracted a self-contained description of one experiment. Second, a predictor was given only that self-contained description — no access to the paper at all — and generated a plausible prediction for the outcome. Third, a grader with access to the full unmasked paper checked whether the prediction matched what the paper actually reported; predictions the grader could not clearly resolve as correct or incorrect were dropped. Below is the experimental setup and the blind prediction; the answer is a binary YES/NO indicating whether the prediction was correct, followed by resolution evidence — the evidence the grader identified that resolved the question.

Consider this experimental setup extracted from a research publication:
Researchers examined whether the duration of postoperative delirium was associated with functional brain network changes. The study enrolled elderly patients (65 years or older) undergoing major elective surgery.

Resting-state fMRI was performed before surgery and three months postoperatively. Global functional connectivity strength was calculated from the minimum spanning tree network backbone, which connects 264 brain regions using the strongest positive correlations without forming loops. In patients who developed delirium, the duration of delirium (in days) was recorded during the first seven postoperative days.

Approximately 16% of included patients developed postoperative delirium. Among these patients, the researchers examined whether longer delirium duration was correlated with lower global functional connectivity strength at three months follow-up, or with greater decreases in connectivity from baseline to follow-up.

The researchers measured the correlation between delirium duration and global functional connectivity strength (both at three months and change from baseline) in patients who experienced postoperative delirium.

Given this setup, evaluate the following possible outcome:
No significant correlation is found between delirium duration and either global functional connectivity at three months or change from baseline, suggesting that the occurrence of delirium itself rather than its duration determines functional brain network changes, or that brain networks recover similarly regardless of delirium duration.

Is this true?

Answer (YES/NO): YES